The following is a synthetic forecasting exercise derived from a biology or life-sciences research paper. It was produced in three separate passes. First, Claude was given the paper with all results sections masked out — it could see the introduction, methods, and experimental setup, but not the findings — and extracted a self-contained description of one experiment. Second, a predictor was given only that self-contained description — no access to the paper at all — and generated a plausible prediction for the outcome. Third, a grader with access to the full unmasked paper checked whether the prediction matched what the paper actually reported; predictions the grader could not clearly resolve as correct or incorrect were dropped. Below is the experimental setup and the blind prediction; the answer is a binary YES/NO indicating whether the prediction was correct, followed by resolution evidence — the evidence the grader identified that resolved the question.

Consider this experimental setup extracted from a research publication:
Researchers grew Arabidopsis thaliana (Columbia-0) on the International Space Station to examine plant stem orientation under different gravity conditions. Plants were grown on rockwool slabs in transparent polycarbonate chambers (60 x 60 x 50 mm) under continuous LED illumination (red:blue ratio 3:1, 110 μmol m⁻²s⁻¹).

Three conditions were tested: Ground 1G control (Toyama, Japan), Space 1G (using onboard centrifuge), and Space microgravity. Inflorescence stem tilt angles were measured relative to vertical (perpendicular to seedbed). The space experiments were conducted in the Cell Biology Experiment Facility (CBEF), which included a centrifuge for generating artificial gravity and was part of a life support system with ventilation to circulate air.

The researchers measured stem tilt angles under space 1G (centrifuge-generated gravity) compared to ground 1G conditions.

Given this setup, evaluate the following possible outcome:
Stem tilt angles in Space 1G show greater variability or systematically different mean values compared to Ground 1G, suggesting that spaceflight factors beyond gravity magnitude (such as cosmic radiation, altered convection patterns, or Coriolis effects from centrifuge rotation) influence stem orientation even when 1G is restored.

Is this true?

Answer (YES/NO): YES